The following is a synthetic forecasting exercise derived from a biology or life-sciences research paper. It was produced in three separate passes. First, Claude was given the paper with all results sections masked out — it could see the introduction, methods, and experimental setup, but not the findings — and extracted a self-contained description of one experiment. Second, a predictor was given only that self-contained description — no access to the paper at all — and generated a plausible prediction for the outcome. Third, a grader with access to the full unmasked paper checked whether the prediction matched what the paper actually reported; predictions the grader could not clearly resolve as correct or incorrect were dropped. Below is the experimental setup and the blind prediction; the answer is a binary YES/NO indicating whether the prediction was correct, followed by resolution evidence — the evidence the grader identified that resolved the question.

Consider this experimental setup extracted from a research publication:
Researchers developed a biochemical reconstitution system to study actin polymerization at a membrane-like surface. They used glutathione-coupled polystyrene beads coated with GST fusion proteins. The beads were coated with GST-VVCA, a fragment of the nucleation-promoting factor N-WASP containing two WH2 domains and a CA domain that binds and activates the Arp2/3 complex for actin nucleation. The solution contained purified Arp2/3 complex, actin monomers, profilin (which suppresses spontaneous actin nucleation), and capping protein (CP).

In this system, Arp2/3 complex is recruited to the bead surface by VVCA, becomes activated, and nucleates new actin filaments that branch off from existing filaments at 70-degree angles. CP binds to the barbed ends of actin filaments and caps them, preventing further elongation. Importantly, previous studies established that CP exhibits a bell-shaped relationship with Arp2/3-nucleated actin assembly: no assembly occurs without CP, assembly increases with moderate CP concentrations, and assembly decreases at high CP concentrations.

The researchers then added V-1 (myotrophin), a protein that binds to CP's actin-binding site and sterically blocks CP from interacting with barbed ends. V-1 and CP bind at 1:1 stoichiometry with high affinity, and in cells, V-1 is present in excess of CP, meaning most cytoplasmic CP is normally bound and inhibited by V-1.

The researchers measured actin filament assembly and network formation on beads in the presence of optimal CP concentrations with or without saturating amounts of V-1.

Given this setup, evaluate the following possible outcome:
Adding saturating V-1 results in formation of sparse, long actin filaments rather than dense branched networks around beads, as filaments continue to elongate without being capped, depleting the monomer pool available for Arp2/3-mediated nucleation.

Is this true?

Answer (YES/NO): NO